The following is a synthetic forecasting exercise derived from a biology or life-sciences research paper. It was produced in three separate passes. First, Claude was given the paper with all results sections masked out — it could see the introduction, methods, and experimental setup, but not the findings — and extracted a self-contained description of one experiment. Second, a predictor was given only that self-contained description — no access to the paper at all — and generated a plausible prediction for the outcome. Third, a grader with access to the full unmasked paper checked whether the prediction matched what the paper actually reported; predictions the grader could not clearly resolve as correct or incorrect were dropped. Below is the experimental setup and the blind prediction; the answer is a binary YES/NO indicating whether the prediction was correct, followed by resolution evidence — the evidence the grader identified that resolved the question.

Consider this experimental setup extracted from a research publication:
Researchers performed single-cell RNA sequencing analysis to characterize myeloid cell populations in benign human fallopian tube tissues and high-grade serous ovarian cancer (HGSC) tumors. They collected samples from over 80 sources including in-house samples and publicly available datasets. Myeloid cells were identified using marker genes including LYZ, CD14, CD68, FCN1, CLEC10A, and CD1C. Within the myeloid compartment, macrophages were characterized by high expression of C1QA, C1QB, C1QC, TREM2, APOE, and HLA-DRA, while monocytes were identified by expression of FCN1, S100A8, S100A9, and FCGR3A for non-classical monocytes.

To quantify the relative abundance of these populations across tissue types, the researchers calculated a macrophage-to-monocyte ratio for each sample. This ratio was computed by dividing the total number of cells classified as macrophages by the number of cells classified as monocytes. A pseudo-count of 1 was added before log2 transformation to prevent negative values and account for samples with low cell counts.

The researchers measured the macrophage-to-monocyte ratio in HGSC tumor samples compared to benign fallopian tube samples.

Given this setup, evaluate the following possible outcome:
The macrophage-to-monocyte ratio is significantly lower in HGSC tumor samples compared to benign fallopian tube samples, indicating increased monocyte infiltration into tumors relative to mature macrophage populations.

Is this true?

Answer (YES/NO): NO